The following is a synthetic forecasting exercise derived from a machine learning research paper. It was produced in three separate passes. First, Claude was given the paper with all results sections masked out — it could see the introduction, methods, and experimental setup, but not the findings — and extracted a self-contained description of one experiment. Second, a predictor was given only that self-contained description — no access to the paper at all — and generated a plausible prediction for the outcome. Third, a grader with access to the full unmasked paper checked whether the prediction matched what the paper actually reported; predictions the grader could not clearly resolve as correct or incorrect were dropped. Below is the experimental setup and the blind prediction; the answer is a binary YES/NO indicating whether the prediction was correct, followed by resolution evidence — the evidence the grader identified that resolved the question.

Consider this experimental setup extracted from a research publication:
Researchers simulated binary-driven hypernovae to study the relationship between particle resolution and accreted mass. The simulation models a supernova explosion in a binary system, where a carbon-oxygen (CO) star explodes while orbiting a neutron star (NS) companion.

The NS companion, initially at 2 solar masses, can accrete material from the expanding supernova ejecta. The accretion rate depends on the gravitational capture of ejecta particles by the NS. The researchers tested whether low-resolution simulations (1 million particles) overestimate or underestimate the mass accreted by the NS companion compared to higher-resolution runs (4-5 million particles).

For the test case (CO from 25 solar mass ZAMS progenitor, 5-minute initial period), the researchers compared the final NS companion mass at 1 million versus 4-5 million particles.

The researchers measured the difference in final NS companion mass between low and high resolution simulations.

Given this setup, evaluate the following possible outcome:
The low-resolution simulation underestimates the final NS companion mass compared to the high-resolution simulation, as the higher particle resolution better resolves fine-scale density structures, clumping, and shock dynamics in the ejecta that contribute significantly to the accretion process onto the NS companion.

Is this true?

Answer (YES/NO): NO